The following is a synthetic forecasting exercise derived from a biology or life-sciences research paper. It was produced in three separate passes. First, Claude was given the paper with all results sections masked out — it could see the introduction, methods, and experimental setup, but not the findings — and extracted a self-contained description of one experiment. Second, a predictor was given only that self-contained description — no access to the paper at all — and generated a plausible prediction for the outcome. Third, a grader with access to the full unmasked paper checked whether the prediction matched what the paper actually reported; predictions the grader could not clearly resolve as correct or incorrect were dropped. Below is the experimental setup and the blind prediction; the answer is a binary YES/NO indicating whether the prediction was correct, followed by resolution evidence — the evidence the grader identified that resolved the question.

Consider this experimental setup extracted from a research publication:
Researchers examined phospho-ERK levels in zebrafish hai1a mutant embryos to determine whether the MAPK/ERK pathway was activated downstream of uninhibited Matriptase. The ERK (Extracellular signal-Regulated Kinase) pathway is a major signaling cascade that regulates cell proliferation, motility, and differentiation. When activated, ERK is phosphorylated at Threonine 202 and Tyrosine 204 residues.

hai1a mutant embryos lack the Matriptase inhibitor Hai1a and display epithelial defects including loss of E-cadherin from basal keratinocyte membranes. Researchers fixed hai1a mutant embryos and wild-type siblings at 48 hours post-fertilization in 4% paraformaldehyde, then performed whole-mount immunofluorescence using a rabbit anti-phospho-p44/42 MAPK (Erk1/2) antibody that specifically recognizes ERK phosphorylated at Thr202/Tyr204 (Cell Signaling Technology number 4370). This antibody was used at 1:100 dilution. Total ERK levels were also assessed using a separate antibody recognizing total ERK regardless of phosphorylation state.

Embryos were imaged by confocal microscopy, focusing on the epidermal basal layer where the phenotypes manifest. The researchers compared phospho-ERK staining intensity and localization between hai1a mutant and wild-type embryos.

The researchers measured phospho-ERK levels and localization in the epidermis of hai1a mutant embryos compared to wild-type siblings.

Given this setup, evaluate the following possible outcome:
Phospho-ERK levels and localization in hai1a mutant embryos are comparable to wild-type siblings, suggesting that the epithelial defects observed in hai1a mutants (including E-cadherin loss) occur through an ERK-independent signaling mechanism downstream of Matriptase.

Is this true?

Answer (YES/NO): NO